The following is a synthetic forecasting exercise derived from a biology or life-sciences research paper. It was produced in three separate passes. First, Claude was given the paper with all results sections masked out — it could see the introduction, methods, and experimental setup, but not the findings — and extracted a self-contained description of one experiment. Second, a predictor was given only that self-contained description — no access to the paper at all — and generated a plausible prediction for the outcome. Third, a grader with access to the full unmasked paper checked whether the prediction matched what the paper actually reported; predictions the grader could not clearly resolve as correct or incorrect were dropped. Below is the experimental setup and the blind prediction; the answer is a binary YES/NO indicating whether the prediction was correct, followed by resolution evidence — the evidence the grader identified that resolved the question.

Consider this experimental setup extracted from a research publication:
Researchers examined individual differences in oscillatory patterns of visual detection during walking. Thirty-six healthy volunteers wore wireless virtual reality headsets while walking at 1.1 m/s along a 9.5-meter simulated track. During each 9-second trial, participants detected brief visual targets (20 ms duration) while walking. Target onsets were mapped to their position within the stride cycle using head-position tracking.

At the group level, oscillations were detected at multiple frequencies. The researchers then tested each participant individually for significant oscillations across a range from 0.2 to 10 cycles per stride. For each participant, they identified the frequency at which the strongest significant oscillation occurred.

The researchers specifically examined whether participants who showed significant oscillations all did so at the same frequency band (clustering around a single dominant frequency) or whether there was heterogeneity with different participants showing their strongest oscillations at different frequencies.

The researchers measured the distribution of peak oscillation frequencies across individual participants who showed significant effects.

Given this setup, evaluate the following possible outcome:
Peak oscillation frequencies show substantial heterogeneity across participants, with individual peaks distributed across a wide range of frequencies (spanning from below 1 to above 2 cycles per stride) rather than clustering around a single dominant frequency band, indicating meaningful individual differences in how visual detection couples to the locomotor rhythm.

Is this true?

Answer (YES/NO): NO